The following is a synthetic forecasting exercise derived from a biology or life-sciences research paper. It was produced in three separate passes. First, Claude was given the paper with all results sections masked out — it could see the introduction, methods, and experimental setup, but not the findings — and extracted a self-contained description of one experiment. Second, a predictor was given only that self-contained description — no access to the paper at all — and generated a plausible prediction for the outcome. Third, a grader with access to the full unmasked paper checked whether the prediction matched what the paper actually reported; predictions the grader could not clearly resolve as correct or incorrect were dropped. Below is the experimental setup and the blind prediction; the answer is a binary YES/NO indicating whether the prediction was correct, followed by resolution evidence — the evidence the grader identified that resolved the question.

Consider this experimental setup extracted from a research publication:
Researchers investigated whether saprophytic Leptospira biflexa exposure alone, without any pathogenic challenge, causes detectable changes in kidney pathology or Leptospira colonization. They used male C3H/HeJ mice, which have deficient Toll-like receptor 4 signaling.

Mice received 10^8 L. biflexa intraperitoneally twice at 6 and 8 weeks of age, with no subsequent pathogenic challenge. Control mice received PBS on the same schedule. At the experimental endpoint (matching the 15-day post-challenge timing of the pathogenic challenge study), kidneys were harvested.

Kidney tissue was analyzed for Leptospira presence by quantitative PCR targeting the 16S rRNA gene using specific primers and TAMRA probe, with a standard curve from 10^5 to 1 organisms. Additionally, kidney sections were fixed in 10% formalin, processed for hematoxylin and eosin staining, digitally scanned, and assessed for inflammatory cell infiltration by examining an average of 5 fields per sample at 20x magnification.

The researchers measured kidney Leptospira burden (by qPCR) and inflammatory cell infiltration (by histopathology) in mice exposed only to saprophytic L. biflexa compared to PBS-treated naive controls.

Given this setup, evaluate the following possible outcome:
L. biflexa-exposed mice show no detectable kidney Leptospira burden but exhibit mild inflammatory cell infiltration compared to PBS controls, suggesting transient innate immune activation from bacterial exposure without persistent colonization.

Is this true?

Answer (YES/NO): NO